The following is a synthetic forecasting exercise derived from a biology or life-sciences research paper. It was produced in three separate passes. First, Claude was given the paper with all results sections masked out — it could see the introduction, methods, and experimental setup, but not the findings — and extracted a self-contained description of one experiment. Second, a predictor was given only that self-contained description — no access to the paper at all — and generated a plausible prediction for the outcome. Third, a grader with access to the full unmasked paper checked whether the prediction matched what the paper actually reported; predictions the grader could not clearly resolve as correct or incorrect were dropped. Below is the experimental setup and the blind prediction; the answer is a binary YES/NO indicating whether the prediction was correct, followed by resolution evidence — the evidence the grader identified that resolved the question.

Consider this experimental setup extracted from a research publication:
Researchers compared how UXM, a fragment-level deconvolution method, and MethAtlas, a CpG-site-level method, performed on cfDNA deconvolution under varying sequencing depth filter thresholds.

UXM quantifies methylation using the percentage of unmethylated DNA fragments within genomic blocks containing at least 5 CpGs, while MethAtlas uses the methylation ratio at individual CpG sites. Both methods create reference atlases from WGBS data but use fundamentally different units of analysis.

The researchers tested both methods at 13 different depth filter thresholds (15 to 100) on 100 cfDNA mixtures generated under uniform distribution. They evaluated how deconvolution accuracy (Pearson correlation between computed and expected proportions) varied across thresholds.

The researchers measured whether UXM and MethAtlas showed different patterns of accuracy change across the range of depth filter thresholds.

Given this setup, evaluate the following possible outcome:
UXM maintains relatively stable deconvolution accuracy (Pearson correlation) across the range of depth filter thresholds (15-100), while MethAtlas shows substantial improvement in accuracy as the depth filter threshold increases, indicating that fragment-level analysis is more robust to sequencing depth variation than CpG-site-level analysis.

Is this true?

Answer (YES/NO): NO